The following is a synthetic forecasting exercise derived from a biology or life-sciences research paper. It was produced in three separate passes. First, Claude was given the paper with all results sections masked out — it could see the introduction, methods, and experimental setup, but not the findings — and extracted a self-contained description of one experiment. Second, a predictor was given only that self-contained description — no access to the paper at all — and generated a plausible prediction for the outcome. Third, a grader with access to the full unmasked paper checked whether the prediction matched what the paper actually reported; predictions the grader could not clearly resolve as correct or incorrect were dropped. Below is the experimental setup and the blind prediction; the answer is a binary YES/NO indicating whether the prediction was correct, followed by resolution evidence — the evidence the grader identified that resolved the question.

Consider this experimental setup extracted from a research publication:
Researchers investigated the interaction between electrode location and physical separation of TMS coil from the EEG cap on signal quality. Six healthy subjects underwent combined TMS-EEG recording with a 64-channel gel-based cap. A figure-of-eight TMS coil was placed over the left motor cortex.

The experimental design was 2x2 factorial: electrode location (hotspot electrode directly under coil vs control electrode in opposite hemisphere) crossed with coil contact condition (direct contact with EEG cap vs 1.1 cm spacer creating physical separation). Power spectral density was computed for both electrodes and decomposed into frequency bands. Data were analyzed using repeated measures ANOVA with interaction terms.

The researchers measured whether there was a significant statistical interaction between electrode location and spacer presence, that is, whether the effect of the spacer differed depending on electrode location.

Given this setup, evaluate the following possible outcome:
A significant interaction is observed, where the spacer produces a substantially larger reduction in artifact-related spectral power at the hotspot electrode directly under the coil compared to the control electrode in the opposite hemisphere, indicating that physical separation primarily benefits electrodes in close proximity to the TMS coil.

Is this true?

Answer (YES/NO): YES